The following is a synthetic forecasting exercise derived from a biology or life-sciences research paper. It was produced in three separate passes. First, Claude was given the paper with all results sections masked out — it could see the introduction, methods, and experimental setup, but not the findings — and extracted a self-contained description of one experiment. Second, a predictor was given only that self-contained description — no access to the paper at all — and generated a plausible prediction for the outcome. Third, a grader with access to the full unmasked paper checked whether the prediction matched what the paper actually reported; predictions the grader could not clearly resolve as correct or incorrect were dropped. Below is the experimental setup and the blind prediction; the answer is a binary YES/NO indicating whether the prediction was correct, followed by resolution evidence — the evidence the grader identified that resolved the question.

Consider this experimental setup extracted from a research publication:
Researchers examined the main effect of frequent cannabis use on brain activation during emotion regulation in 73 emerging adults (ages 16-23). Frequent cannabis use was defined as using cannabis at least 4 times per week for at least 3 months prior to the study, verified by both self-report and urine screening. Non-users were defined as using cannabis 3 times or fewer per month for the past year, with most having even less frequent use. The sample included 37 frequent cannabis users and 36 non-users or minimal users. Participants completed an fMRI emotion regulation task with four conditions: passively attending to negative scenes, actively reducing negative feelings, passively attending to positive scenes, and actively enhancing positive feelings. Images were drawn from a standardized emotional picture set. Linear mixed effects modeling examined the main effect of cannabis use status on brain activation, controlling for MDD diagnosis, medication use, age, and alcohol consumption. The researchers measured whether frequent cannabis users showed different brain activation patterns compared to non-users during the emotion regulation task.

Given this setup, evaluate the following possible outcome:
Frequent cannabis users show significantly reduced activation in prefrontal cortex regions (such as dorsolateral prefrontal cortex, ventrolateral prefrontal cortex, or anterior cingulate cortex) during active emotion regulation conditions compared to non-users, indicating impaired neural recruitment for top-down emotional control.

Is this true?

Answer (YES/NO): NO